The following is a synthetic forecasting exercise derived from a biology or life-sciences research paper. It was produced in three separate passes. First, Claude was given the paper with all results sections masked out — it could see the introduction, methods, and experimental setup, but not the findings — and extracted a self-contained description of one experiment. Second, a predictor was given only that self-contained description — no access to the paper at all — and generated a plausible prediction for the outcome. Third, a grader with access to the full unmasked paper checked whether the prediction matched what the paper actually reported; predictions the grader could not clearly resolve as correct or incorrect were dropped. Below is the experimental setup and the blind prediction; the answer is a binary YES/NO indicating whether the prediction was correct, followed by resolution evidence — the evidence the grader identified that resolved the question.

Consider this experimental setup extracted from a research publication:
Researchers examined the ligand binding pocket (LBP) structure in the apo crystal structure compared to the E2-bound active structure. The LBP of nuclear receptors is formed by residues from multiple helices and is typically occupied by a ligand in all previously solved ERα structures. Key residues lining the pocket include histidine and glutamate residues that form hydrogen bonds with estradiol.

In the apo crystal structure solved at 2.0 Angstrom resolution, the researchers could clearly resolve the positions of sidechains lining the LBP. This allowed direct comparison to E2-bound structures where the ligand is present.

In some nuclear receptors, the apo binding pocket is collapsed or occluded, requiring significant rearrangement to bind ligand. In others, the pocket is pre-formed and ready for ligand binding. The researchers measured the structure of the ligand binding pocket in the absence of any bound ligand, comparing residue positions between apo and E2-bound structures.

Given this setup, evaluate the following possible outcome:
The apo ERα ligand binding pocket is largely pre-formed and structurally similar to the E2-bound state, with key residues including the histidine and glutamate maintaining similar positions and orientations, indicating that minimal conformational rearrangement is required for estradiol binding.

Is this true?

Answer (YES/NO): NO